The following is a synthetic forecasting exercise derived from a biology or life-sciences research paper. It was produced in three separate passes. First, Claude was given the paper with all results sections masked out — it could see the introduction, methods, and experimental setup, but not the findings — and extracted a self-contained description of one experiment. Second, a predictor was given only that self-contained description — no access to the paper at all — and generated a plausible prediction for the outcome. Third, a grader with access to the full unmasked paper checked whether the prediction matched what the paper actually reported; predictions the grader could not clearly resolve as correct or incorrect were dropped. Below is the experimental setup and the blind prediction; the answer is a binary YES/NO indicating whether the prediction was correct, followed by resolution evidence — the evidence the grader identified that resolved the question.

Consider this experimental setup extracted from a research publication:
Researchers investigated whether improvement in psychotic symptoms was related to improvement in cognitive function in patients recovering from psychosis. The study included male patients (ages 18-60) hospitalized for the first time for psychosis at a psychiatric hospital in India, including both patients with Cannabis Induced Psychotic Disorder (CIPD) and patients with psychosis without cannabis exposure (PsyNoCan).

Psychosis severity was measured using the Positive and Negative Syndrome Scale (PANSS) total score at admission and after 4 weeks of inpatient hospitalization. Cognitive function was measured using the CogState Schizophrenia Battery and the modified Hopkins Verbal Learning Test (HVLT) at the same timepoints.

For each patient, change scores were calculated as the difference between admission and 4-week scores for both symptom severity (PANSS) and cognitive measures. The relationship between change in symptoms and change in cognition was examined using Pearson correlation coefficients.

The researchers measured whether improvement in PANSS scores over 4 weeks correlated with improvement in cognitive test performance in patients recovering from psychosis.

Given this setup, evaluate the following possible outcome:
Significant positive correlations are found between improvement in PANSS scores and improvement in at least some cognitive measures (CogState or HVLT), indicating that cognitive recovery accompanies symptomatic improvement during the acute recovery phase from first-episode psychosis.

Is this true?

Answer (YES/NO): NO